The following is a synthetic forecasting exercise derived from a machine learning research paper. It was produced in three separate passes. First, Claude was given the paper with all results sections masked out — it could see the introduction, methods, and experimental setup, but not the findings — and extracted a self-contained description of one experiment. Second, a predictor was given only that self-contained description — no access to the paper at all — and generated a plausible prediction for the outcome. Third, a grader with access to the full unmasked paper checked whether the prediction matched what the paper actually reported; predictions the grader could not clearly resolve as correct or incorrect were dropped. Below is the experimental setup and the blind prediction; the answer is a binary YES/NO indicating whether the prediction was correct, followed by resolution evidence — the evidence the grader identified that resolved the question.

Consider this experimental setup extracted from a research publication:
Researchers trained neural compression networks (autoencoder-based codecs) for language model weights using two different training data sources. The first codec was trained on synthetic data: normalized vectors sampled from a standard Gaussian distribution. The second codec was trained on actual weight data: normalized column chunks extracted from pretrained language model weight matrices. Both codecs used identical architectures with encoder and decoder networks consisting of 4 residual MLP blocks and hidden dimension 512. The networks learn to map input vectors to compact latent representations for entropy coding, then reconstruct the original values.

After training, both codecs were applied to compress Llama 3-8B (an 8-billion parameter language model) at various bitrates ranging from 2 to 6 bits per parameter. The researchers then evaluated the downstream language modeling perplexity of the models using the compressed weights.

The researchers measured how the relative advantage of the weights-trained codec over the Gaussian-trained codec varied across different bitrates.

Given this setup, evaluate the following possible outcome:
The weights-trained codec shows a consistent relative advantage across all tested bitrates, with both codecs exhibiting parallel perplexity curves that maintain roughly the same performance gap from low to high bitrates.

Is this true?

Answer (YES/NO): NO